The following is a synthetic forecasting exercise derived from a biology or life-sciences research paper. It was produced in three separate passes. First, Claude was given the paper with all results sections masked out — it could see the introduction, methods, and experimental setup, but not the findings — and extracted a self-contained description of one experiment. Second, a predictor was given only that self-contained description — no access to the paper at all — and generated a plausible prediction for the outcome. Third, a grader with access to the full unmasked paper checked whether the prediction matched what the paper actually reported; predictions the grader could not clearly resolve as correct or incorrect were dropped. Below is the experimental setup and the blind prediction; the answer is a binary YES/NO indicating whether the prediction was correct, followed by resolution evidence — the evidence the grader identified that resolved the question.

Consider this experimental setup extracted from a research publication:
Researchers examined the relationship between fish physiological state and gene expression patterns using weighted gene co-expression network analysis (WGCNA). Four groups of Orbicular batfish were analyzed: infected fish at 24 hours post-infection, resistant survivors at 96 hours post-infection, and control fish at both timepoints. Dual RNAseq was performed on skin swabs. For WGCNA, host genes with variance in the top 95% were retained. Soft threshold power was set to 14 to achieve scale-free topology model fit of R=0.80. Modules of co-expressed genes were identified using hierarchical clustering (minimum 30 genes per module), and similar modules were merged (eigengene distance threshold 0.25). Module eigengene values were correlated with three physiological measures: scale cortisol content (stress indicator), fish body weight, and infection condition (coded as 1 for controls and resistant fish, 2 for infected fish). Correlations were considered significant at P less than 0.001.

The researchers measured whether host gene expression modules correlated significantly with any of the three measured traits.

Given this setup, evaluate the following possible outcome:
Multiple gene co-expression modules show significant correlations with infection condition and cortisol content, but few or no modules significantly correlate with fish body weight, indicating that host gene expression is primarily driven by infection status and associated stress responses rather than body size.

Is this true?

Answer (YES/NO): YES